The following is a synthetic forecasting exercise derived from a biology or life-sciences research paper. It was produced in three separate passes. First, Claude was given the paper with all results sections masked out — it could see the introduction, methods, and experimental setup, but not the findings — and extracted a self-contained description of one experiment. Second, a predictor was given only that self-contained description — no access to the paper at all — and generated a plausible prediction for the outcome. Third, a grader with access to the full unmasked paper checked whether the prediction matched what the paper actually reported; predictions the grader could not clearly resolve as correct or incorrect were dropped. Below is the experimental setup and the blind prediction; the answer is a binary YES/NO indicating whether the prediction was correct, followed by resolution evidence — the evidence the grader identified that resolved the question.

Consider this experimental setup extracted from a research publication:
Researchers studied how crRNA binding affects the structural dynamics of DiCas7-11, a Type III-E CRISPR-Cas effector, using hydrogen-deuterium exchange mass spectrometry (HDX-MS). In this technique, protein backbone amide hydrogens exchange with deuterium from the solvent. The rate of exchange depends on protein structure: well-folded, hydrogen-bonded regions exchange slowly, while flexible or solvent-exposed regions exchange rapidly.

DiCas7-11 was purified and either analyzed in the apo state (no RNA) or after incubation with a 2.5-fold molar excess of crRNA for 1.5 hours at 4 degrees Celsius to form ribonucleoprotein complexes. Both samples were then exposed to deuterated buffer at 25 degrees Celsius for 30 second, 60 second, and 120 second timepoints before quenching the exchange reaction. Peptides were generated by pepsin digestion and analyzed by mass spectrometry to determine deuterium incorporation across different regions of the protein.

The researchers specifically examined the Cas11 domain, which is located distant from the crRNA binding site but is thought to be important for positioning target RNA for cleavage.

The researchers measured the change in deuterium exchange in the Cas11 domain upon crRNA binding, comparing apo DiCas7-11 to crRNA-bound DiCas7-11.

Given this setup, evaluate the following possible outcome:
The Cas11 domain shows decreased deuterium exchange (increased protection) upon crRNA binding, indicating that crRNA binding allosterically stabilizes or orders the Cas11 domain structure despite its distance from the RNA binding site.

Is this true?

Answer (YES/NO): YES